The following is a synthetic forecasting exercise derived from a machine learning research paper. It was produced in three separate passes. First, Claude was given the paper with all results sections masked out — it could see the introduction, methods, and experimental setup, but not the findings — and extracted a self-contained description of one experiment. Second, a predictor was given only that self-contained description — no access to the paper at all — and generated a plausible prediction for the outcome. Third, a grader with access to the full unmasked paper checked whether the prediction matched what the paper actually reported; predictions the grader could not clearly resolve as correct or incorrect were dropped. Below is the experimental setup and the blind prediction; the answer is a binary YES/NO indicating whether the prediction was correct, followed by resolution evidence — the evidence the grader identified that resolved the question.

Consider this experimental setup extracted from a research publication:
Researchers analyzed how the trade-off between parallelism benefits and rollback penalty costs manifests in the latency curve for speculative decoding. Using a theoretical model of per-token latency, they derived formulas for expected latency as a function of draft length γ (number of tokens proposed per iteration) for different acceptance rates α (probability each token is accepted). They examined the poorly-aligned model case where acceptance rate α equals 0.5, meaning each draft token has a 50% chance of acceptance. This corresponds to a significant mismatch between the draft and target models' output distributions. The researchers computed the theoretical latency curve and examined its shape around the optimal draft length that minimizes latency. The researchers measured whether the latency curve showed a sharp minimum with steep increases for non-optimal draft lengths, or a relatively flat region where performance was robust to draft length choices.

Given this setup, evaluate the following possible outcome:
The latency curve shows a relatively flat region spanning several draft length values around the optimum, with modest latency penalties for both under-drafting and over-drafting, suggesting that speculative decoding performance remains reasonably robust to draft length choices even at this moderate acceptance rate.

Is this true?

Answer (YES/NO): YES